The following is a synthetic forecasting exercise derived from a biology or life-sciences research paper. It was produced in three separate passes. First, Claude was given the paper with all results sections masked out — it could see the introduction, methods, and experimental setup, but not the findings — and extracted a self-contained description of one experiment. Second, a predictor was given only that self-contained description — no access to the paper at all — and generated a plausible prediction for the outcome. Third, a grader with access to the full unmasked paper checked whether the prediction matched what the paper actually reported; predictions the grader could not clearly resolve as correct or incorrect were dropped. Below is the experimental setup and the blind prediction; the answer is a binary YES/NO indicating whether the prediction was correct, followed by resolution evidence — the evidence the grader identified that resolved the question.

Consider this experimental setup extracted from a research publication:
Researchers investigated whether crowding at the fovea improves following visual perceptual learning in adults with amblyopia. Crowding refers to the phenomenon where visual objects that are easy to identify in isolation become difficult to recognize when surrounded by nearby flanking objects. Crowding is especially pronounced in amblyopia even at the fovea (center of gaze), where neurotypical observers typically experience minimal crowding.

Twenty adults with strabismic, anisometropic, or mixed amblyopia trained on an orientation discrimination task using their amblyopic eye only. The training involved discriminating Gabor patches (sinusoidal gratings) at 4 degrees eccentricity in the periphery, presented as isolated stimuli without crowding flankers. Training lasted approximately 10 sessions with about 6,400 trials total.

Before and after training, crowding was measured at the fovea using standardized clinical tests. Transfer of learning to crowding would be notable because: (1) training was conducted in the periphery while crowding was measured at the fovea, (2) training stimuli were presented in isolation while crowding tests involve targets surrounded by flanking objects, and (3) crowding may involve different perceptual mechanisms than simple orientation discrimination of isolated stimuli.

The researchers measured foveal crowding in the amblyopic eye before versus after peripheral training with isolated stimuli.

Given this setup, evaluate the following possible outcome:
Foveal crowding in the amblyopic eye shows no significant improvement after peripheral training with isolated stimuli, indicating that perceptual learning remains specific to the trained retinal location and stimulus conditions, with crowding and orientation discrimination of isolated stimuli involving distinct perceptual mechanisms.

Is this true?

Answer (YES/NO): YES